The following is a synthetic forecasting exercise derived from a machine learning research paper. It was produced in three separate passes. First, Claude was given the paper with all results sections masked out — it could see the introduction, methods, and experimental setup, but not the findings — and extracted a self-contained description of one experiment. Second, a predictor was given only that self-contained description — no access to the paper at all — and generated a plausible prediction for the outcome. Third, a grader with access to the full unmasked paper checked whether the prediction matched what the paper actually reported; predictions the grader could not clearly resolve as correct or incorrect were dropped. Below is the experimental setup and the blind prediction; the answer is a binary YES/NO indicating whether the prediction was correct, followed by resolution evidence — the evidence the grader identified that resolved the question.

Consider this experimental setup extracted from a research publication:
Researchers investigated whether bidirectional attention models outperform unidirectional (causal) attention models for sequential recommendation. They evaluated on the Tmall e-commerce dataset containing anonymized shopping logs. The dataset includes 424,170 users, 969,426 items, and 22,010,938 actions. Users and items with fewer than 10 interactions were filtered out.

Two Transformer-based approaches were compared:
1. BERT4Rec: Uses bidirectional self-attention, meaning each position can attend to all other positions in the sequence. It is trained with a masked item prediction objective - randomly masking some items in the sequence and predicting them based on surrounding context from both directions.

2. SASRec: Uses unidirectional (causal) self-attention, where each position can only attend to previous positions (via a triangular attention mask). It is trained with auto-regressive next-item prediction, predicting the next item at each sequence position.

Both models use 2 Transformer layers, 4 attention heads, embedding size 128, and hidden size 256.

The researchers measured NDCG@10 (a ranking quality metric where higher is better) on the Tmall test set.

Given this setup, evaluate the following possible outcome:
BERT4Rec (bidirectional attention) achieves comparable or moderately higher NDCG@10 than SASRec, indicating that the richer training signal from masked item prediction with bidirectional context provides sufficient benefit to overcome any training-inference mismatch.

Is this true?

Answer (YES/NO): NO